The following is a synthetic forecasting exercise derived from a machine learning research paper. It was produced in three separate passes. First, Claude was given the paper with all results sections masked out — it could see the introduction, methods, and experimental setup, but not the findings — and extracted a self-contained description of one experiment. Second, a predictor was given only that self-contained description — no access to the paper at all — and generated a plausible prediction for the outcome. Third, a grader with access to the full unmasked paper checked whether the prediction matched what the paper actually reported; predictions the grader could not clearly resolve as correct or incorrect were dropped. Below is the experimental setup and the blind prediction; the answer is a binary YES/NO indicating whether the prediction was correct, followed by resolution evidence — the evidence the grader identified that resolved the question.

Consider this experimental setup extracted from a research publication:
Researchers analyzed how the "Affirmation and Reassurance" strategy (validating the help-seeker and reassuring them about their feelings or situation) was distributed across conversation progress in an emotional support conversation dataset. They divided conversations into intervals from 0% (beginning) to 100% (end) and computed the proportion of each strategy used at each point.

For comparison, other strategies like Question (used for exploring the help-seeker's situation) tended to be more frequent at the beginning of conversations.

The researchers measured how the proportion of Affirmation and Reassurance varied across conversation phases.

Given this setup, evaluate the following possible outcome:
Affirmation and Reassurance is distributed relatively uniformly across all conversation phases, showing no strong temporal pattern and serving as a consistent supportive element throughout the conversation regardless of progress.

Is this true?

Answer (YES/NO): YES